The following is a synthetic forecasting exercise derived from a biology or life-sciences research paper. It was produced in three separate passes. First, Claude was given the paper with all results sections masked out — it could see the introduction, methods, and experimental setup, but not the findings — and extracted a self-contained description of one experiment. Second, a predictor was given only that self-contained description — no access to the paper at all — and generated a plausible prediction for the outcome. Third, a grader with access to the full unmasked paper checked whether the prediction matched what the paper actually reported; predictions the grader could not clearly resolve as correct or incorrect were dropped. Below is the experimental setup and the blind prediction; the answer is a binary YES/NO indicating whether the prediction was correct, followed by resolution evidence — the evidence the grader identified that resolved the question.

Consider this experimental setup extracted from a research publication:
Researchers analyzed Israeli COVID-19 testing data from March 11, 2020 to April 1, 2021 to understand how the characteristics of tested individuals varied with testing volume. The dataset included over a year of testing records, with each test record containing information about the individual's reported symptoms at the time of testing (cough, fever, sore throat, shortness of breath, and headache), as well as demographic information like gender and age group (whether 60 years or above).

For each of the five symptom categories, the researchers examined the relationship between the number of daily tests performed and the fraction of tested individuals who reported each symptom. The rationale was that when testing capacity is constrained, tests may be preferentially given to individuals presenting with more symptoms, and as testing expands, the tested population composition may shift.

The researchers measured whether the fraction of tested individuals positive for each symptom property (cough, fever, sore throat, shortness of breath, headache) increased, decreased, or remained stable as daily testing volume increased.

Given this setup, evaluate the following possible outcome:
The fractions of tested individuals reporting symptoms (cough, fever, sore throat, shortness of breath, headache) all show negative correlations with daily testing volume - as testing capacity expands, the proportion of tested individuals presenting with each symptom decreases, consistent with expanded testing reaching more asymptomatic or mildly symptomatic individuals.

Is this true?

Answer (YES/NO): NO